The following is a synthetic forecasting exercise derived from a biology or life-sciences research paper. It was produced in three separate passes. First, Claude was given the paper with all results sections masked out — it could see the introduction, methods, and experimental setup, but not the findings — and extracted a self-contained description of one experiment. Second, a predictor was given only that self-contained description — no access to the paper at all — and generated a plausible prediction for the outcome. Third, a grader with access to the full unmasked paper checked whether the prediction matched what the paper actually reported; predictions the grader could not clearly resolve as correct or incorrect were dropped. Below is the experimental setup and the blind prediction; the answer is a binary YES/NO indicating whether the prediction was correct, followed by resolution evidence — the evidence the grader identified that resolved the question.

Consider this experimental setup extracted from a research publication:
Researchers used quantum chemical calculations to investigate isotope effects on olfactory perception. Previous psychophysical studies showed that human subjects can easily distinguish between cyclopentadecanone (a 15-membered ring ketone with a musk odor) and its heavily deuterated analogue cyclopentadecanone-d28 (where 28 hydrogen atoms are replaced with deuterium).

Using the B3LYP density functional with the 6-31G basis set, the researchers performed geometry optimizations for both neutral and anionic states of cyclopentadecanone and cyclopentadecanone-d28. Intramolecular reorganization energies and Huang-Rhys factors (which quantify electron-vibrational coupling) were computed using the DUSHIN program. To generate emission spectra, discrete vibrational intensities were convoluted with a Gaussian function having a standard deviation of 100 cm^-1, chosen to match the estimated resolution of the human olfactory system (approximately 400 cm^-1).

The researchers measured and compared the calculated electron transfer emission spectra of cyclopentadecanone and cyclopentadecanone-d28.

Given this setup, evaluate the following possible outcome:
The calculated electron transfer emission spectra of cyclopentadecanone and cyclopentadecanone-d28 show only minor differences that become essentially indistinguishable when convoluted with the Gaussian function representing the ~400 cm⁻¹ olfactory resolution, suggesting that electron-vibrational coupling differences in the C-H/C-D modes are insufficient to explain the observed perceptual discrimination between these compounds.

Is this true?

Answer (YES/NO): NO